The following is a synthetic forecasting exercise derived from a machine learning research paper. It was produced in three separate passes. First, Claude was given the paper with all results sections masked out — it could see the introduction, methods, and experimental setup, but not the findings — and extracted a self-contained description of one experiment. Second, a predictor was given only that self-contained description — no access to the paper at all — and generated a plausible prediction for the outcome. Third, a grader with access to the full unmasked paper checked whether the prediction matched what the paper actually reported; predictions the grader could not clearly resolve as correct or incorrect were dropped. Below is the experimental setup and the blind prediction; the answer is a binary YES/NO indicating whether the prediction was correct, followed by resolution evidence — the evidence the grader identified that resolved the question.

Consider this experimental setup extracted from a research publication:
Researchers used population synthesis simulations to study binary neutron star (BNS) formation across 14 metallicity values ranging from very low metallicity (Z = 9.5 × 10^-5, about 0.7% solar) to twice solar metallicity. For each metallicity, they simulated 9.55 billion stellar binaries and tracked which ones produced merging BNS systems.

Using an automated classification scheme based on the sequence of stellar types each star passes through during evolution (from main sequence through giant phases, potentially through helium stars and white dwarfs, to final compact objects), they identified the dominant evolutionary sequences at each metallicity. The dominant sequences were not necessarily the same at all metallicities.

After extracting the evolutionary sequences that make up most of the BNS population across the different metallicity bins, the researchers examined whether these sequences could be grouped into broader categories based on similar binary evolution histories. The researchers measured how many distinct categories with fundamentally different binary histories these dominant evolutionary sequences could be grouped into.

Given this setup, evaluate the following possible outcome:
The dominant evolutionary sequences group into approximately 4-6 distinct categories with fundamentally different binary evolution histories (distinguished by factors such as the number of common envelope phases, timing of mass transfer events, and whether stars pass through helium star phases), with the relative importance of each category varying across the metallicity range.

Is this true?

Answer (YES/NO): NO